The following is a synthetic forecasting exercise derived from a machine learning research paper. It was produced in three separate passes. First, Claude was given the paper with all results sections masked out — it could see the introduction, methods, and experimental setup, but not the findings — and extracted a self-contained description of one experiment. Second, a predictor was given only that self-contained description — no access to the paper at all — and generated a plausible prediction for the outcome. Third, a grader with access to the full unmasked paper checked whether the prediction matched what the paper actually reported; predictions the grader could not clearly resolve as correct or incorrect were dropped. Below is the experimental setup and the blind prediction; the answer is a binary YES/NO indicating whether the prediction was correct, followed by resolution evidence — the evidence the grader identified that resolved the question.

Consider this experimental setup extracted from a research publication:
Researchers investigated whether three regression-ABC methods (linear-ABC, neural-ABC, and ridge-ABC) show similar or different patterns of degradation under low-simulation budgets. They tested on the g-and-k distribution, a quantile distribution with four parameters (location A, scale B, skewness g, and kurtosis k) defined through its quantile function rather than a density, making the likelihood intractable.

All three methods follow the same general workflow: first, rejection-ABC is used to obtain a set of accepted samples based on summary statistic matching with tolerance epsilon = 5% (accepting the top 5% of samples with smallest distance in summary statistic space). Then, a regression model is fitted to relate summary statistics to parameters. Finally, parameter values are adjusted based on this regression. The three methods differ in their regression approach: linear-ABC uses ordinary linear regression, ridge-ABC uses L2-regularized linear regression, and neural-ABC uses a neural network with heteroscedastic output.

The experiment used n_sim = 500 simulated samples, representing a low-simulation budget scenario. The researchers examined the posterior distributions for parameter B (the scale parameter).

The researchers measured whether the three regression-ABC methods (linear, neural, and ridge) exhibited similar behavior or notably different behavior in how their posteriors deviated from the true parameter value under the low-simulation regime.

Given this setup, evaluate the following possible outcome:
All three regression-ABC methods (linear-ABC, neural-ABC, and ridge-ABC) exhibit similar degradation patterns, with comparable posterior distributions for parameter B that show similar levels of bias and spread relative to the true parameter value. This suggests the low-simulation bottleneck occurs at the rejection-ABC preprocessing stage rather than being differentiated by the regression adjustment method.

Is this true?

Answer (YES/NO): NO